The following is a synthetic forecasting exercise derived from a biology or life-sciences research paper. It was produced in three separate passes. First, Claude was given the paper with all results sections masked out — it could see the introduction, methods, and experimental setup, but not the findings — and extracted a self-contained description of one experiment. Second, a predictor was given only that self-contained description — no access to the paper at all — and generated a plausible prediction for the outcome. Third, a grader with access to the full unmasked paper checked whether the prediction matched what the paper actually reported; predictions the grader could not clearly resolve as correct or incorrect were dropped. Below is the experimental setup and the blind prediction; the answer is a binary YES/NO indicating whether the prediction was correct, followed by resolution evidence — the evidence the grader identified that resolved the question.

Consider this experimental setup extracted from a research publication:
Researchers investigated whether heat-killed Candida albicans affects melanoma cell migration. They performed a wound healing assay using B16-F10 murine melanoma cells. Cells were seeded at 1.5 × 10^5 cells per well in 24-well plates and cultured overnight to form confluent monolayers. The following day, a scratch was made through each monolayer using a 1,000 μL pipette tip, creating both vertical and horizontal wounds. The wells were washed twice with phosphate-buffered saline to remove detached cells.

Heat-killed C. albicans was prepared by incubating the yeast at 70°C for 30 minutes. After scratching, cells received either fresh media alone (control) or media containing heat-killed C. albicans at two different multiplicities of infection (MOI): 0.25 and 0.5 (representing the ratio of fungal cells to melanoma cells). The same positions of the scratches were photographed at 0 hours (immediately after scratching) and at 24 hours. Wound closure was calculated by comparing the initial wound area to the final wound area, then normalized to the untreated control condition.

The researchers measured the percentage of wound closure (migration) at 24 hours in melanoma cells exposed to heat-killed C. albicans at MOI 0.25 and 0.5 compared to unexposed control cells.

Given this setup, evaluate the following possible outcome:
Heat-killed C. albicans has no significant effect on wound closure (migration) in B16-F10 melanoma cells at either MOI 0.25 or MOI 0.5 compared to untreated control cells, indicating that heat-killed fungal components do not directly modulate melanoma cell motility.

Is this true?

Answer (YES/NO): NO